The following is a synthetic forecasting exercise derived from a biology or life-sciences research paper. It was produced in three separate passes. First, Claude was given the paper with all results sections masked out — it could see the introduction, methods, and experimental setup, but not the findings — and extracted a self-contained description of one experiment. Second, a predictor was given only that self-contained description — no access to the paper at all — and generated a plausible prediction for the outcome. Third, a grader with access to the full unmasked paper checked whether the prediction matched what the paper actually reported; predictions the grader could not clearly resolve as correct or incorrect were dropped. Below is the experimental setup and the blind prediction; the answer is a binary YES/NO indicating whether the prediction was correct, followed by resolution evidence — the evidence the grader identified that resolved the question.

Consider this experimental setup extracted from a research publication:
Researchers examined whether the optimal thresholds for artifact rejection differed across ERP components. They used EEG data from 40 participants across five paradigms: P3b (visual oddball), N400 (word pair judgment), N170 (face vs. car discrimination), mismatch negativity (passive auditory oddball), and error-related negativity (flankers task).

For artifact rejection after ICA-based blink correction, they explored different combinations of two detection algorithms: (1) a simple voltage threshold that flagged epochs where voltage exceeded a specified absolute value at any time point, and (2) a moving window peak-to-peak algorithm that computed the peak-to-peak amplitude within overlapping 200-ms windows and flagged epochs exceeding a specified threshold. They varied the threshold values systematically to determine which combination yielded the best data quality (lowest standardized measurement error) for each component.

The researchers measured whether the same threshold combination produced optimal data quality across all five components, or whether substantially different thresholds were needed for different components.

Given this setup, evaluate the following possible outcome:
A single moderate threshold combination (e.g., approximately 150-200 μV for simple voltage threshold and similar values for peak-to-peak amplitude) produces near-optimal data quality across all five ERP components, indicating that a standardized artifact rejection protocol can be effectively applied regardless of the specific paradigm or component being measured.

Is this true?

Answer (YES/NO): NO